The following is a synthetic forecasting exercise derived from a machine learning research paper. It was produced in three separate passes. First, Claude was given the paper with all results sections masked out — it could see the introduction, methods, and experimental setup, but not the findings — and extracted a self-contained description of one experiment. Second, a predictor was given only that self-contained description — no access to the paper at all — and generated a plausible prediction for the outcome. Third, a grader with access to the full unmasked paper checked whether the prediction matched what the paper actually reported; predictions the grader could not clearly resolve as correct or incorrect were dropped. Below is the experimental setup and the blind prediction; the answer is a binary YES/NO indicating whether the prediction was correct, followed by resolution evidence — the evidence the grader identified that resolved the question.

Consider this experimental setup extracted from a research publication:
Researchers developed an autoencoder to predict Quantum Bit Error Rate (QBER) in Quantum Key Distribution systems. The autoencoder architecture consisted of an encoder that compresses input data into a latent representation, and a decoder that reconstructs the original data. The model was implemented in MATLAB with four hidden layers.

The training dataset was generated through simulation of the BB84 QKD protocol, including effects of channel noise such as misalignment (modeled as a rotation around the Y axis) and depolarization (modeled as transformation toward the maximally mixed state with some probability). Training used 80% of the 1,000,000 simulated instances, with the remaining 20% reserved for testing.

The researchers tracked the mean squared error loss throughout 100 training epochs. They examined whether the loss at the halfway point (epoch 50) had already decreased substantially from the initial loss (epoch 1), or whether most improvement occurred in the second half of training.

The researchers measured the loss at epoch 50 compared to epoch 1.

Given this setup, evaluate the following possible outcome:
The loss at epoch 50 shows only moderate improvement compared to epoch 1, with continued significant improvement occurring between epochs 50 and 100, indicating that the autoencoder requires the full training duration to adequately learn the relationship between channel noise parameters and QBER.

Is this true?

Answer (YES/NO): NO